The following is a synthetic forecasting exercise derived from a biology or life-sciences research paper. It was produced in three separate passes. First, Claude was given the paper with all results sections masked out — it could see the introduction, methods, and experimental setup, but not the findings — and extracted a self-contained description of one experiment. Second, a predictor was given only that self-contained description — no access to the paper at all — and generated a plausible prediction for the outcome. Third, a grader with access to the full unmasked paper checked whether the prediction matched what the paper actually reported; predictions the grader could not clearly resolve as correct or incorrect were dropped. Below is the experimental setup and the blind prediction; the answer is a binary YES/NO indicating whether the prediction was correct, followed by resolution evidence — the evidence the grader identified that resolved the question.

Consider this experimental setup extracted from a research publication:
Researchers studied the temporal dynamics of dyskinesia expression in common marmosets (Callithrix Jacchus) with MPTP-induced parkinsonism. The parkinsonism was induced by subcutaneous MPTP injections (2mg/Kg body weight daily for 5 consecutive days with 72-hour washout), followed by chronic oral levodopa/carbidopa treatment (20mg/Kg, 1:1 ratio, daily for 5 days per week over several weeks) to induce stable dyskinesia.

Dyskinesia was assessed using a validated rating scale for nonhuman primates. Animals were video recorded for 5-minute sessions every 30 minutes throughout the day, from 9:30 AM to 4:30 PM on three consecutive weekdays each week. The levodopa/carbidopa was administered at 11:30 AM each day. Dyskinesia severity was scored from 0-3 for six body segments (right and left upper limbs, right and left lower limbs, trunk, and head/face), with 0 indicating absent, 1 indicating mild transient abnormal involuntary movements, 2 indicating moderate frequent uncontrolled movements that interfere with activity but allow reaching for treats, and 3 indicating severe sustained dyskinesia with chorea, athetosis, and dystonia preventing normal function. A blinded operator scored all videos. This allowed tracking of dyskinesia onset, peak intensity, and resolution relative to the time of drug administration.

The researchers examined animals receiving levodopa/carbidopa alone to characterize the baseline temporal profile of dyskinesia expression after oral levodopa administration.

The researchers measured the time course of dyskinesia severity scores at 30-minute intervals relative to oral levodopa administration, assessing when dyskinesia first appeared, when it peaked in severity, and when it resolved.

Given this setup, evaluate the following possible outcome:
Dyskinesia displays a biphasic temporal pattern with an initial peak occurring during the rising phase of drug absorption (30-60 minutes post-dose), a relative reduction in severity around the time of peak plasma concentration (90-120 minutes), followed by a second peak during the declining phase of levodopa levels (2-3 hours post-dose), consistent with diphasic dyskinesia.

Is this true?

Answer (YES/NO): NO